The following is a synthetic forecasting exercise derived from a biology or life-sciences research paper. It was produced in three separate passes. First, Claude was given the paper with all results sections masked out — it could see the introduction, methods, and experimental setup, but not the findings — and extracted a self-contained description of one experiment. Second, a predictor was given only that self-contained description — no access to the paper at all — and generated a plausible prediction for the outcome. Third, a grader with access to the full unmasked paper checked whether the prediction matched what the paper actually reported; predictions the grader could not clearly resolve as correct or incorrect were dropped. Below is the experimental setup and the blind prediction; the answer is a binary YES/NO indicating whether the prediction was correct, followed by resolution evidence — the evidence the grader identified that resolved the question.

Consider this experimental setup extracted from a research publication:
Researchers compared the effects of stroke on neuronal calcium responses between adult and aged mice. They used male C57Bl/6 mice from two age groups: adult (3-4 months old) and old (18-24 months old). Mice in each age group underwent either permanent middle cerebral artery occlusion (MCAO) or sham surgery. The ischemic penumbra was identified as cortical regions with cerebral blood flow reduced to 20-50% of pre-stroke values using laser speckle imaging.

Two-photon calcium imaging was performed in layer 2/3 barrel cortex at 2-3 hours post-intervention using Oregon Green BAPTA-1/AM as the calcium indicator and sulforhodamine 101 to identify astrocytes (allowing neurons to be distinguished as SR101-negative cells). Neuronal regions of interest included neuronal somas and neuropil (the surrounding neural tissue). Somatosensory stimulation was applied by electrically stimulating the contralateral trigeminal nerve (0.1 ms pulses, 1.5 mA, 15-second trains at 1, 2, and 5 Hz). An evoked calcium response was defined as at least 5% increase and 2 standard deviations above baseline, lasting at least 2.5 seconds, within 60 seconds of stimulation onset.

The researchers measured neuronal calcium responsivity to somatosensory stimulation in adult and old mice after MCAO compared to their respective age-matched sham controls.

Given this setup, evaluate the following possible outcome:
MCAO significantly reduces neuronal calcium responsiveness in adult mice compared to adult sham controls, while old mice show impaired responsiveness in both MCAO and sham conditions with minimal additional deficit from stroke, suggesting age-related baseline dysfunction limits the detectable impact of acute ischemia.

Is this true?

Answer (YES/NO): NO